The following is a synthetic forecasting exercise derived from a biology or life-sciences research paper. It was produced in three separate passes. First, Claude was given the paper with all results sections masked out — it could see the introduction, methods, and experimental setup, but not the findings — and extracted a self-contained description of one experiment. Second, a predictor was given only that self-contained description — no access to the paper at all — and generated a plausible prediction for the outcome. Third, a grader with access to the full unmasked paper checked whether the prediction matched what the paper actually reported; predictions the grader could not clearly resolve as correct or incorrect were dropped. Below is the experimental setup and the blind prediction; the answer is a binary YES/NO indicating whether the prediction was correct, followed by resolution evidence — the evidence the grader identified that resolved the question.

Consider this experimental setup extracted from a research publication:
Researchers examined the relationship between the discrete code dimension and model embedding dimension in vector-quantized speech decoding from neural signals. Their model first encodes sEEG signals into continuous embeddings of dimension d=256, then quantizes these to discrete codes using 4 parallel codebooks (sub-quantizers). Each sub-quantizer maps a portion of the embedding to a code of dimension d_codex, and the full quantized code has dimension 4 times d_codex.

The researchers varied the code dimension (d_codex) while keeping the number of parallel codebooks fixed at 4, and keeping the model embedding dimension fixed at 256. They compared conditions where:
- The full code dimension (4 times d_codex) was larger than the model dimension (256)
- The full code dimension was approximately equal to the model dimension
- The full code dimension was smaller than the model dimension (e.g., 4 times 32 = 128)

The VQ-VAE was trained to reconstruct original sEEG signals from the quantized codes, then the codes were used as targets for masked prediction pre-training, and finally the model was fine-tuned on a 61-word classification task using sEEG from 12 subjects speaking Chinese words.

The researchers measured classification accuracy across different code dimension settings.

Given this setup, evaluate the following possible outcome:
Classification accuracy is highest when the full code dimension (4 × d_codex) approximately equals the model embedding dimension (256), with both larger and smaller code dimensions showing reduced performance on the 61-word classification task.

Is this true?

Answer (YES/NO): NO